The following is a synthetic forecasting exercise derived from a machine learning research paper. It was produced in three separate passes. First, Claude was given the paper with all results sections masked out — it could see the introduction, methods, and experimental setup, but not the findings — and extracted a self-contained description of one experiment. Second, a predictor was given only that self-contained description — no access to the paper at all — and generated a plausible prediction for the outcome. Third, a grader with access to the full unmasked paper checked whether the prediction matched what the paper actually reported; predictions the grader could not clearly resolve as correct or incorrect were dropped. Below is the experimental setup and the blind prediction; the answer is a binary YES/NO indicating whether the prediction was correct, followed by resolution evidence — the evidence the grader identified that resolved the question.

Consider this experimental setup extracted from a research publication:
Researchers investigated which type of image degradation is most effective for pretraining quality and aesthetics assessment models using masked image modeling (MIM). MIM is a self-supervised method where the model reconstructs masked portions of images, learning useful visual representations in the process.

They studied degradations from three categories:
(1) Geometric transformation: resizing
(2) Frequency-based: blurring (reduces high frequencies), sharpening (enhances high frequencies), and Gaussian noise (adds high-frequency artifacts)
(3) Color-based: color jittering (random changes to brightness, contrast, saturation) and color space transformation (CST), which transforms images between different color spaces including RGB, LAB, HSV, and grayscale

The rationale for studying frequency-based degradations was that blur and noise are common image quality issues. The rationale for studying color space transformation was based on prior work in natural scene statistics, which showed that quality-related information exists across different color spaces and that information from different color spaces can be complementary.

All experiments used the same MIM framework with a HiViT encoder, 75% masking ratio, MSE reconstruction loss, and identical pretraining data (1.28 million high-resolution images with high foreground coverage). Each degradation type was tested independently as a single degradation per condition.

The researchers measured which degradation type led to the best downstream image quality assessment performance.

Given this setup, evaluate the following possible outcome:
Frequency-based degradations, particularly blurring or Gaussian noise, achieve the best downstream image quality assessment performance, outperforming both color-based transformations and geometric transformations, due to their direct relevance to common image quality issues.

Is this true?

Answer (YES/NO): NO